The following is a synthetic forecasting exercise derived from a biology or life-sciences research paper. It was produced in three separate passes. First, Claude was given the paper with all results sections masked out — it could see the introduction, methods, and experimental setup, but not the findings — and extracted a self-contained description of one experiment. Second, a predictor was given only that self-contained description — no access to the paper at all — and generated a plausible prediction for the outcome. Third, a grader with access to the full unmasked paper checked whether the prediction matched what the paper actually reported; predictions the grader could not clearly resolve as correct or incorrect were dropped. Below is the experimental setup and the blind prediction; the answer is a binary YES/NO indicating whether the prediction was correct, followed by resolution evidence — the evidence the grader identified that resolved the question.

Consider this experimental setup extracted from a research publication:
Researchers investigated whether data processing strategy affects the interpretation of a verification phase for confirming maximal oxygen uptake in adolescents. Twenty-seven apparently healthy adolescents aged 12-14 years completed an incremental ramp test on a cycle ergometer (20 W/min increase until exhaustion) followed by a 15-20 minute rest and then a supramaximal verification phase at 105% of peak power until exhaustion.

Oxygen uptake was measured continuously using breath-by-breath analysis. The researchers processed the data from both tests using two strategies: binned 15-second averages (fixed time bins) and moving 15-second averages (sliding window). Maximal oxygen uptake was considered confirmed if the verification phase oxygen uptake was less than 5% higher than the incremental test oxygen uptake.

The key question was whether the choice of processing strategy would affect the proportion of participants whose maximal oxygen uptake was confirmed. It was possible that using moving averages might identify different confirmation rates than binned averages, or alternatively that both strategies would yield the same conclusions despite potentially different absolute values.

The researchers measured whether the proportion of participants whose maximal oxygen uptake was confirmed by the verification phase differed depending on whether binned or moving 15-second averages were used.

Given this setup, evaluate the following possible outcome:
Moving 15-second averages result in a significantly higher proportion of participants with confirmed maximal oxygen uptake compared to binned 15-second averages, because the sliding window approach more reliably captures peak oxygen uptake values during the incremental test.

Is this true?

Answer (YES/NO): NO